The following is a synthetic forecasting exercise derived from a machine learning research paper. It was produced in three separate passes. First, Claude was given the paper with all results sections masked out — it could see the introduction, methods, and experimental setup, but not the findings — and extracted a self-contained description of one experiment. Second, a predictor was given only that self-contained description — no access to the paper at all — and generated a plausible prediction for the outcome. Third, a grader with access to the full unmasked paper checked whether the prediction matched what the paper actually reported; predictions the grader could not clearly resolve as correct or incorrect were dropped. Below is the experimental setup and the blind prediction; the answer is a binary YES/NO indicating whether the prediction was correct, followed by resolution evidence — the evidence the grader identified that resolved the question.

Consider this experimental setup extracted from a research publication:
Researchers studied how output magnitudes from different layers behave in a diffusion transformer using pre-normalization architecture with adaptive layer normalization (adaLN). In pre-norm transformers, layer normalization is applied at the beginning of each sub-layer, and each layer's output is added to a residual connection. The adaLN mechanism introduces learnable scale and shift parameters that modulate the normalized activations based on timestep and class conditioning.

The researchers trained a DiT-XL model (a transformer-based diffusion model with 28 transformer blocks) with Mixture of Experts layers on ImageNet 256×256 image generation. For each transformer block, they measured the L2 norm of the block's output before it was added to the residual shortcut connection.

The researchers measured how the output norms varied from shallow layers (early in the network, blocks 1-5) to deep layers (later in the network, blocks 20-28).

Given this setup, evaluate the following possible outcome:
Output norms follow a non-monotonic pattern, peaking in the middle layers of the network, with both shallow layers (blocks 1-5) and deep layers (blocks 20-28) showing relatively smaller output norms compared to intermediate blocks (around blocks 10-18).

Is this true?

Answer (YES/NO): NO